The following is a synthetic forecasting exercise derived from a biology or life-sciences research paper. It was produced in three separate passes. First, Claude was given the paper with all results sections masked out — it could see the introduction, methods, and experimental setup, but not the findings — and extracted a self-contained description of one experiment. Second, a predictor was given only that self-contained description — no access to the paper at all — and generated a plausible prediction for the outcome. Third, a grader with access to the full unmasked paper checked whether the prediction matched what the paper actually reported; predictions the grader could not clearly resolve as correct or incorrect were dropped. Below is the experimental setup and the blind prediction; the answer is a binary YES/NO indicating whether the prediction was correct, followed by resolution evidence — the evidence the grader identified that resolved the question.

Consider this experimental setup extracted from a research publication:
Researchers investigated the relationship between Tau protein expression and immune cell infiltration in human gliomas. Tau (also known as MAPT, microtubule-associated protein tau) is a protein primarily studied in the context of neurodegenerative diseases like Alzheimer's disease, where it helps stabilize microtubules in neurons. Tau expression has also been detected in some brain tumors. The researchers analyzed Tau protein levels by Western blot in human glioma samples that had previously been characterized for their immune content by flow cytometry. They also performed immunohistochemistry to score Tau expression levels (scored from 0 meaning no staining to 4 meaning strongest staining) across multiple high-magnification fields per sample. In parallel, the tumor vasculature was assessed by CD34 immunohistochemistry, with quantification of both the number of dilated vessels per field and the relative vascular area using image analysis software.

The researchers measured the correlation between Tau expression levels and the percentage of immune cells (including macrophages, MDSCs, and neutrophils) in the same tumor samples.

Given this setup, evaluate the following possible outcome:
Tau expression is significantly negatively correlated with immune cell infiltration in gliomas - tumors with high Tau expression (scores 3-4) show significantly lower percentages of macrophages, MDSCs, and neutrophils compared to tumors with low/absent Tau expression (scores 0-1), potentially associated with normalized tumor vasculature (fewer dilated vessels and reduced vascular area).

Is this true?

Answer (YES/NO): YES